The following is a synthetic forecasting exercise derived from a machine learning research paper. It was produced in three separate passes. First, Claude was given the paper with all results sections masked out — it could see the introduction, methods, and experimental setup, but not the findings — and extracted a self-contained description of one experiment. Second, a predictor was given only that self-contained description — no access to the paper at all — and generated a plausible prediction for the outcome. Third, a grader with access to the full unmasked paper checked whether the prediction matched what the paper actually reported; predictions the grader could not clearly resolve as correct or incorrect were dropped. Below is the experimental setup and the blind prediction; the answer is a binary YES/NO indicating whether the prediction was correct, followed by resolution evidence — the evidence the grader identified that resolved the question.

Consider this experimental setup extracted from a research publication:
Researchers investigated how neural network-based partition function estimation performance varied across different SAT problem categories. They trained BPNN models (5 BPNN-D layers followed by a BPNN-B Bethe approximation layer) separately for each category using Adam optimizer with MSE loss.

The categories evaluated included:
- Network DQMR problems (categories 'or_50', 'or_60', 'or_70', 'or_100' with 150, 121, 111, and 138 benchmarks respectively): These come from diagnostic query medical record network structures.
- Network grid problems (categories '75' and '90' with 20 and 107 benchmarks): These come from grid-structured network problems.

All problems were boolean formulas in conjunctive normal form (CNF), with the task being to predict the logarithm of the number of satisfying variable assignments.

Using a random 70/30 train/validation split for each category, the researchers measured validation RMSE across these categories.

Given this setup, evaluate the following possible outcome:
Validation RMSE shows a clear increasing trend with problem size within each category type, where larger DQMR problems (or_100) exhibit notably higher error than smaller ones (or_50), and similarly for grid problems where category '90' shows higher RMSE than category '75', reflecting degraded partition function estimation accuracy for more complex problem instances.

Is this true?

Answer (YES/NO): NO